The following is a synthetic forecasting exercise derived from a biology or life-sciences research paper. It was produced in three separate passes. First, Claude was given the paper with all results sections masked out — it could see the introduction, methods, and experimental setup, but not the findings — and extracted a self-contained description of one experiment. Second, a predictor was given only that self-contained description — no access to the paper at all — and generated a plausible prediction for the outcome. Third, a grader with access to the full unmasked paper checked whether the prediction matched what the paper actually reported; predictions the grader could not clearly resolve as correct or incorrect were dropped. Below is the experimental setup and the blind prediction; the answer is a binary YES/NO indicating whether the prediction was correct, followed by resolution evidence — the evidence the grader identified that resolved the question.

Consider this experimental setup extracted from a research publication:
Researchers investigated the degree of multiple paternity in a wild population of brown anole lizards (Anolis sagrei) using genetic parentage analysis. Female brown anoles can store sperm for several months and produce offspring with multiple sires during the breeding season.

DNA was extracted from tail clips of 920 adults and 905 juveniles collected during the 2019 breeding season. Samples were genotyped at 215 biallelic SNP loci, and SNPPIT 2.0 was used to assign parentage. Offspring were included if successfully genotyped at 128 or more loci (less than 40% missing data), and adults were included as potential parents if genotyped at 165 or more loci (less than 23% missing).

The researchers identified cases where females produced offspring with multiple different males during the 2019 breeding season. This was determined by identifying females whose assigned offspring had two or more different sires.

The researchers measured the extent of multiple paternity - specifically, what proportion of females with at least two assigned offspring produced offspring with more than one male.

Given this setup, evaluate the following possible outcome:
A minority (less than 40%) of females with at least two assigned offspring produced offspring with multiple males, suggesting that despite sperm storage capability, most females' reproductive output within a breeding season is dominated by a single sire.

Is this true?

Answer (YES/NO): NO